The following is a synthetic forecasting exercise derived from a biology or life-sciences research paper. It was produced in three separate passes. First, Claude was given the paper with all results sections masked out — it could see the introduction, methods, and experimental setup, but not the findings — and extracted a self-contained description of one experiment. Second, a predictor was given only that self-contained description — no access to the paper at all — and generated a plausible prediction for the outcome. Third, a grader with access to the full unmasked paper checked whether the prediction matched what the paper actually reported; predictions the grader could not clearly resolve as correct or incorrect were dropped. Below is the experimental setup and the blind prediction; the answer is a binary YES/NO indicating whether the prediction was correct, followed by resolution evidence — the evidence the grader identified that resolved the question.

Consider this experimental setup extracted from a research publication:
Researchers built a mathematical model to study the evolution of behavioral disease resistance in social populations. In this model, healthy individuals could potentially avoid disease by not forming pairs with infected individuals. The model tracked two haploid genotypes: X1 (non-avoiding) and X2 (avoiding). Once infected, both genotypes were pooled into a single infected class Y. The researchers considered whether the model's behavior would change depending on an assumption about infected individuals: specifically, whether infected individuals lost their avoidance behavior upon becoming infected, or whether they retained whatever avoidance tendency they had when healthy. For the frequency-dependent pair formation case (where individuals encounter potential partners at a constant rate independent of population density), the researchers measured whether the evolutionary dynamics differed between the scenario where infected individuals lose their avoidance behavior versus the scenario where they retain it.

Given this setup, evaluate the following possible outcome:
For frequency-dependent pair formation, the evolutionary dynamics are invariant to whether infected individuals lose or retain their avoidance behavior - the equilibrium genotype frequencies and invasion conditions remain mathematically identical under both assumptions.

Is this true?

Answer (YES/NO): YES